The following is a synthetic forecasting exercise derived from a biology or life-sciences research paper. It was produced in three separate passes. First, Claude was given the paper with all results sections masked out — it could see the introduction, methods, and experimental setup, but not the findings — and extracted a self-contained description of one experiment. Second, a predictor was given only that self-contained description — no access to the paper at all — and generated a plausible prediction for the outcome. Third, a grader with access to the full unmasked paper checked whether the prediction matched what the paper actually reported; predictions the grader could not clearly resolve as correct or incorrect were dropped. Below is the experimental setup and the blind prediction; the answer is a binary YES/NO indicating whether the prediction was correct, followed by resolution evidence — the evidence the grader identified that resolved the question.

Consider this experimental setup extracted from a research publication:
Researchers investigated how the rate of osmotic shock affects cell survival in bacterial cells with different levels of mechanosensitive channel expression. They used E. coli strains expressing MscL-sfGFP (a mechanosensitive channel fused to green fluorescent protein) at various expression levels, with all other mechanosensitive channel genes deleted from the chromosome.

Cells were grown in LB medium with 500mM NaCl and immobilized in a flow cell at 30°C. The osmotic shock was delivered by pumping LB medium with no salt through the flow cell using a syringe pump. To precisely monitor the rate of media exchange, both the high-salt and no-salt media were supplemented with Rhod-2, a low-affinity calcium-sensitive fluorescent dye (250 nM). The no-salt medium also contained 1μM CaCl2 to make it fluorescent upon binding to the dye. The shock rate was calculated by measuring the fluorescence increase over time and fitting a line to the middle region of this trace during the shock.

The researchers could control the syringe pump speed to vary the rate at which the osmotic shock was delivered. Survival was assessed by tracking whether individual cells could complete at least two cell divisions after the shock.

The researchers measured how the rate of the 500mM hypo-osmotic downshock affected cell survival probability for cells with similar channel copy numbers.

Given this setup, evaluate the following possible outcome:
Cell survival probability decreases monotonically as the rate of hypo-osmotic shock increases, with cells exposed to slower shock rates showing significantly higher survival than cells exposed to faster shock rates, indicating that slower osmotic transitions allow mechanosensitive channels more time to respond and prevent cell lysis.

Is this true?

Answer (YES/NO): NO